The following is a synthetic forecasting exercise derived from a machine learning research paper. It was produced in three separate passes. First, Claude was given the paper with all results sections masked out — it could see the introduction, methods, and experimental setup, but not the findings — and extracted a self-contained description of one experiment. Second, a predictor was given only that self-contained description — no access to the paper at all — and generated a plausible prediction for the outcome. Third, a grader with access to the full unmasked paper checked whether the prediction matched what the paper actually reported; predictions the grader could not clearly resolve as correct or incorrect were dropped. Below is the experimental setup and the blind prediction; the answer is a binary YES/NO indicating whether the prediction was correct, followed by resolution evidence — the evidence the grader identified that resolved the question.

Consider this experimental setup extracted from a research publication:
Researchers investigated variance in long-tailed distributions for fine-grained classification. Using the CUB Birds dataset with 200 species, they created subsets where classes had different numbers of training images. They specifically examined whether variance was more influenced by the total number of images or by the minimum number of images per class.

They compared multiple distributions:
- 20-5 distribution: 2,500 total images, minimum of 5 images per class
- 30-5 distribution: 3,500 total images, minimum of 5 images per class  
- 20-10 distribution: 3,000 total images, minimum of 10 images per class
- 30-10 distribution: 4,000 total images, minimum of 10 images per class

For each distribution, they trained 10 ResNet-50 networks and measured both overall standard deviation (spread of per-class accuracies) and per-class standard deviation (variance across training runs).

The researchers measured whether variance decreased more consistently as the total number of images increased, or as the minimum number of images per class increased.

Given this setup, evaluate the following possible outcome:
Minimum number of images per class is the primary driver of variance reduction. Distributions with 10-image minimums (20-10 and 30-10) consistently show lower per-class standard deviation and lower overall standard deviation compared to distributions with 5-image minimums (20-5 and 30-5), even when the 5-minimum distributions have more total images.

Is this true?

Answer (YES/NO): NO